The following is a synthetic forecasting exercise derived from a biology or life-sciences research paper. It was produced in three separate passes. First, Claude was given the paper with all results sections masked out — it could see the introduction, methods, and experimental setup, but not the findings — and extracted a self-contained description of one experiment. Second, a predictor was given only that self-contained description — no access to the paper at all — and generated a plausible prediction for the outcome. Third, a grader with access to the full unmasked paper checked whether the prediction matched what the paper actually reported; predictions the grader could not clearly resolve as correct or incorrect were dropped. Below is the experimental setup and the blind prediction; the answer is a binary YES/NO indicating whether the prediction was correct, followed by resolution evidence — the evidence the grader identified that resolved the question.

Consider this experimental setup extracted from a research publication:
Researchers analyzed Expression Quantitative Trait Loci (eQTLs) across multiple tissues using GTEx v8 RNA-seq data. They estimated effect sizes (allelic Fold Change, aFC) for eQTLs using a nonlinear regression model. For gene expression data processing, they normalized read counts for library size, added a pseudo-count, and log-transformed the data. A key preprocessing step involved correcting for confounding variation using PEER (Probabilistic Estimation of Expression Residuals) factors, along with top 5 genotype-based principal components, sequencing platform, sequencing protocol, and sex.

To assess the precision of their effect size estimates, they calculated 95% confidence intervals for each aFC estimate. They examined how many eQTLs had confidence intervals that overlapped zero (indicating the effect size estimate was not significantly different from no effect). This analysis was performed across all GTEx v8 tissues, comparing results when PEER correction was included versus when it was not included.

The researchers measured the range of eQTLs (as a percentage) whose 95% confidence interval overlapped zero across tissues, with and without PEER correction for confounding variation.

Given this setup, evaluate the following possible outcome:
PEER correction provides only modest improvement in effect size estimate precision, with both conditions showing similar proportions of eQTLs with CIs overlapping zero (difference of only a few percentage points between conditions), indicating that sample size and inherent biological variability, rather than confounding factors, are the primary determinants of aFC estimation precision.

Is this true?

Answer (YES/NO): NO